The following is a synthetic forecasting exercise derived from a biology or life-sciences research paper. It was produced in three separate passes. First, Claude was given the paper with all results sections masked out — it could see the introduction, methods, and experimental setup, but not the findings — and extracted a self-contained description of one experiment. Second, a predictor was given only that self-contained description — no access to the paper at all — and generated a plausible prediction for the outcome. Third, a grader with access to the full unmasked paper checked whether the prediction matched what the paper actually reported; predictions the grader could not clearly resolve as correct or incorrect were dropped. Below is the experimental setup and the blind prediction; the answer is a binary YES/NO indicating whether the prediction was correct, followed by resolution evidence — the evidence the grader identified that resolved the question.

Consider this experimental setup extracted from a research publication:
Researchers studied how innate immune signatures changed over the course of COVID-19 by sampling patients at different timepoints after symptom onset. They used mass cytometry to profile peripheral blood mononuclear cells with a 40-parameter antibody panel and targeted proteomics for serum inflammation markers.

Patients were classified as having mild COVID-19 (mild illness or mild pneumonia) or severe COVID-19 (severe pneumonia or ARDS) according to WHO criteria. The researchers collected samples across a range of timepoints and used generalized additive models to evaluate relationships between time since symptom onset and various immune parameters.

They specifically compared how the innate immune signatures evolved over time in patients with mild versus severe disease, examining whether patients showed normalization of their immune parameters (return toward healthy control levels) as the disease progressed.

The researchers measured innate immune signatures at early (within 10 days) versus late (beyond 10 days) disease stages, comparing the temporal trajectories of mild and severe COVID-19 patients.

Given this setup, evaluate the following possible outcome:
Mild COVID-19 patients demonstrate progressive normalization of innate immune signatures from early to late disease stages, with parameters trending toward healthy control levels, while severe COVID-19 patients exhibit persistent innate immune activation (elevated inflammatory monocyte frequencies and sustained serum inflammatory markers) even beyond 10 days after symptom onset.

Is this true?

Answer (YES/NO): YES